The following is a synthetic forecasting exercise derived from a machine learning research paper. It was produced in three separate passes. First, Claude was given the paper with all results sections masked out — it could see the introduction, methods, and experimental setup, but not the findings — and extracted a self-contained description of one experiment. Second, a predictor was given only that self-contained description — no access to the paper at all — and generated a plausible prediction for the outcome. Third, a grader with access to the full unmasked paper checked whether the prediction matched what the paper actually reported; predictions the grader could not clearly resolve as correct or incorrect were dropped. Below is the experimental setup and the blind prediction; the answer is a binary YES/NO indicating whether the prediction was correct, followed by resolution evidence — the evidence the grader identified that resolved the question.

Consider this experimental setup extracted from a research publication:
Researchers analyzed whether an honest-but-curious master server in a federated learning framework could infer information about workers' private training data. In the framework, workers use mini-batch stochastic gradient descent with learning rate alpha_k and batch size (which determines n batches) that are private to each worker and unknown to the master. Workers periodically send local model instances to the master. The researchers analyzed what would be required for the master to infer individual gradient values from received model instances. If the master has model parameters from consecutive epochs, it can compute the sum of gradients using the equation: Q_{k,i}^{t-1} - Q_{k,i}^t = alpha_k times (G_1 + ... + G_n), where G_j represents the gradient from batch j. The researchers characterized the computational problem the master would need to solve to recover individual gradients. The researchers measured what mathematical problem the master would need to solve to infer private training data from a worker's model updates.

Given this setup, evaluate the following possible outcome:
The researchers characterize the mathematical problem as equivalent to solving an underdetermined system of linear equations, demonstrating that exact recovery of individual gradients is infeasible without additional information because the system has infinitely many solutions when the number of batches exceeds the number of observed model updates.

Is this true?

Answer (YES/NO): NO